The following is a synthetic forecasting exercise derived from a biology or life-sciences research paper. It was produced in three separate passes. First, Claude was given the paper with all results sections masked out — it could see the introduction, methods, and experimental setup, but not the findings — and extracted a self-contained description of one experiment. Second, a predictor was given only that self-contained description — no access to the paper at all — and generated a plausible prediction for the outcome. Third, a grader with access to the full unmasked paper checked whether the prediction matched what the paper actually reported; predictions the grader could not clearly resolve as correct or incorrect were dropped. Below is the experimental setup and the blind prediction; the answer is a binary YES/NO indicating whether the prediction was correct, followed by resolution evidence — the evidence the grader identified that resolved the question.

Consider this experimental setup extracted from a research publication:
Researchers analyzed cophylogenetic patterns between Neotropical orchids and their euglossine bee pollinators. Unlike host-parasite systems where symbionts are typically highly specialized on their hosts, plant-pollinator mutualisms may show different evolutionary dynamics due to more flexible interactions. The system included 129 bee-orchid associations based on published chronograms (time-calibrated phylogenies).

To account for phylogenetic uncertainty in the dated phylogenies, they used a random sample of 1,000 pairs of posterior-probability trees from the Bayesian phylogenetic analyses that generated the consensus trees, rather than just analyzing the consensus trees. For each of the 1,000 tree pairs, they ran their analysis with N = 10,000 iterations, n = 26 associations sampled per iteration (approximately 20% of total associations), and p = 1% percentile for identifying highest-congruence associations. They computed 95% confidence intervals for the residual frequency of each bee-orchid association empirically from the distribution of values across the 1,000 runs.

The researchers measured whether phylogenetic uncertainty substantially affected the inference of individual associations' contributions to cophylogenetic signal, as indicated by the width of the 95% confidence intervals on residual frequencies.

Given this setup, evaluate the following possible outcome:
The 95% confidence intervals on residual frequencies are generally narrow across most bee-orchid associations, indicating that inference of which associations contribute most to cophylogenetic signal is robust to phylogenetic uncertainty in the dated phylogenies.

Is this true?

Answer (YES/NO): NO